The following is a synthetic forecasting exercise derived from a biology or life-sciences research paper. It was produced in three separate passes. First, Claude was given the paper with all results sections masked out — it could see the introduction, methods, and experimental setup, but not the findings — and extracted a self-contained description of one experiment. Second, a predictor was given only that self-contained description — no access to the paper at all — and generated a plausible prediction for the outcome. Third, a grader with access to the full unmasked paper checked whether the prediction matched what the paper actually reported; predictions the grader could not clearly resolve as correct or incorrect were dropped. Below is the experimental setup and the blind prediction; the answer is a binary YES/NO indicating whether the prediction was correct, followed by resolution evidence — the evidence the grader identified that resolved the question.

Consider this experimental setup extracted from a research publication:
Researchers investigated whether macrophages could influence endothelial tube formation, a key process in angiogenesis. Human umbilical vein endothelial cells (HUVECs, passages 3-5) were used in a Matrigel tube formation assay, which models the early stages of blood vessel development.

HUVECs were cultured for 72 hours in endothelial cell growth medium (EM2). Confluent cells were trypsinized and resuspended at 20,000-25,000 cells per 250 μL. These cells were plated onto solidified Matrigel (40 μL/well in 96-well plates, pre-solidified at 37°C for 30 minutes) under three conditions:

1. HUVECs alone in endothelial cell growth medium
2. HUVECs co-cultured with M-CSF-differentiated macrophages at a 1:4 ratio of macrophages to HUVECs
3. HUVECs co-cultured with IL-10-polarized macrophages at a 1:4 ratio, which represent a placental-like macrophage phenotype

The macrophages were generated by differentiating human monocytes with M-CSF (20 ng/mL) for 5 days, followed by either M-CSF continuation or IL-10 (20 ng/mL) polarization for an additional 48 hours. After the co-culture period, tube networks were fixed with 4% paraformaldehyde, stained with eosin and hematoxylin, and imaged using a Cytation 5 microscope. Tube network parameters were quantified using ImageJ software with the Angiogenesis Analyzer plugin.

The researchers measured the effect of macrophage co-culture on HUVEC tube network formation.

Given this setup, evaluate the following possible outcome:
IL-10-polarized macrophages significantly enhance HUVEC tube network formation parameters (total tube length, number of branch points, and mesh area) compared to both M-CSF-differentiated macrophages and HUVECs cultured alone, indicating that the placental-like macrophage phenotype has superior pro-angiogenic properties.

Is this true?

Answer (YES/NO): YES